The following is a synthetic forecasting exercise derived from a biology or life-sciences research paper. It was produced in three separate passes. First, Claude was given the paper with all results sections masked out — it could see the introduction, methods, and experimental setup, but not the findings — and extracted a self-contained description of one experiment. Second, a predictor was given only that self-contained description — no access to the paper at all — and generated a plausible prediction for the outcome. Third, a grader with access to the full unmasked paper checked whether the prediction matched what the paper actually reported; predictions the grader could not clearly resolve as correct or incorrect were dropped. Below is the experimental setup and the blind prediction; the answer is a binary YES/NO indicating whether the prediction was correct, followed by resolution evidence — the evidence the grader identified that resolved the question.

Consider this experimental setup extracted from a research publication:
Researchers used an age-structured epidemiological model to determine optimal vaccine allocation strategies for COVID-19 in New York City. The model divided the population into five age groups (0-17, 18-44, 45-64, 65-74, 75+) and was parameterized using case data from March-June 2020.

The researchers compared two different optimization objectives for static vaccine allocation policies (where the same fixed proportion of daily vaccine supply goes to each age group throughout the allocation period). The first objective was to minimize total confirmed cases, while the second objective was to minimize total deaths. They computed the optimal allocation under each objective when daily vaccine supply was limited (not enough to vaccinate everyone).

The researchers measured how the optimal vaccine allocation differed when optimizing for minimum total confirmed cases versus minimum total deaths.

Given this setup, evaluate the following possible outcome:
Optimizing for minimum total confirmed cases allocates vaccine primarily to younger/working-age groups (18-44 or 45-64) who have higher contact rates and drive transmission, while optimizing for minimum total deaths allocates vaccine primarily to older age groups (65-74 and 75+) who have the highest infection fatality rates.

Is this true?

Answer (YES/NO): NO